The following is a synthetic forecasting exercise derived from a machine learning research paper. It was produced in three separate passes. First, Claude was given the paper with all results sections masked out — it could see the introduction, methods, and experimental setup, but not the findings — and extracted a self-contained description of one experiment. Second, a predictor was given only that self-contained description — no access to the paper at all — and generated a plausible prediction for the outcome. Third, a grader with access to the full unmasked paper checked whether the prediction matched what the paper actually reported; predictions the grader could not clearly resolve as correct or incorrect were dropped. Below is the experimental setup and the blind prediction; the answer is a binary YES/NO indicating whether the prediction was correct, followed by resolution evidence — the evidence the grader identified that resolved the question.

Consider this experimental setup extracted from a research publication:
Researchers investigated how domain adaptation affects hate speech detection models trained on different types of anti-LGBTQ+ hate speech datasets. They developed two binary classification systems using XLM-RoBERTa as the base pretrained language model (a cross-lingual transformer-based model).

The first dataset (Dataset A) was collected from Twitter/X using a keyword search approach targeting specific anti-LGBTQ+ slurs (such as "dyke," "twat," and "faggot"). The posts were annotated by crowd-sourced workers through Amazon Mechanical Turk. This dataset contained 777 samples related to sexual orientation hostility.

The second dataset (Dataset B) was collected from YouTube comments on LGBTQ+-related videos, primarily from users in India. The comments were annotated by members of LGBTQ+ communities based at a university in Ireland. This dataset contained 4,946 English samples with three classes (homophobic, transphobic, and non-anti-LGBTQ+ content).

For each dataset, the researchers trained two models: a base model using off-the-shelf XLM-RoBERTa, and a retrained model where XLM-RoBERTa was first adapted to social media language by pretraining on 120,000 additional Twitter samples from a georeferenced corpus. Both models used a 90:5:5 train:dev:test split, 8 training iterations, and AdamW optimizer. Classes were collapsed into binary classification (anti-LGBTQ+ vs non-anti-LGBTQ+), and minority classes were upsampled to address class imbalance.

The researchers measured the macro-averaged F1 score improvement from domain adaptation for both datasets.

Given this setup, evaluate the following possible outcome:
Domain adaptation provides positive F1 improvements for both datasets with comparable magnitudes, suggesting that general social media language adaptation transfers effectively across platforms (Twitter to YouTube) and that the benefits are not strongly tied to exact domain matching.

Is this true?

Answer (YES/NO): NO